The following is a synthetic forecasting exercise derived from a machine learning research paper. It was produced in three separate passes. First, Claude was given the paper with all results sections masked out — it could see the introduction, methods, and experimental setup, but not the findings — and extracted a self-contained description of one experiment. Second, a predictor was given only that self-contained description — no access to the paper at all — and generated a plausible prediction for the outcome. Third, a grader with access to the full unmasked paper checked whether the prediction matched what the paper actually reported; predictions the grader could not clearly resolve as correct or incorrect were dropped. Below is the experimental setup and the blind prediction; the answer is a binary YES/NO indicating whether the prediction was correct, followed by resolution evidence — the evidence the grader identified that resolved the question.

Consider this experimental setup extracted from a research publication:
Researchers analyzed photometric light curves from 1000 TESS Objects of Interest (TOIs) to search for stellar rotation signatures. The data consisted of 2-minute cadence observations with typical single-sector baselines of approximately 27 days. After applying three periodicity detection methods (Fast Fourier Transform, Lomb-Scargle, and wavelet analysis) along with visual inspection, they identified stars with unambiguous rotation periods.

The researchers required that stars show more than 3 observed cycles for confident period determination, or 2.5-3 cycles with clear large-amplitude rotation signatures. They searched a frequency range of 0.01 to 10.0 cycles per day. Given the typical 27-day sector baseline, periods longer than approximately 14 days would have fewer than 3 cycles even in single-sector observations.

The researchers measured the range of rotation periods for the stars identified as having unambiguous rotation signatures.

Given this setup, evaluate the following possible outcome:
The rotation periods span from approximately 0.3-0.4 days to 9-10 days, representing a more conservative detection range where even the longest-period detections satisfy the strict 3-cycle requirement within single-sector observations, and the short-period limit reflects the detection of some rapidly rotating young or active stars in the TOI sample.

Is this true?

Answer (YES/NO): NO